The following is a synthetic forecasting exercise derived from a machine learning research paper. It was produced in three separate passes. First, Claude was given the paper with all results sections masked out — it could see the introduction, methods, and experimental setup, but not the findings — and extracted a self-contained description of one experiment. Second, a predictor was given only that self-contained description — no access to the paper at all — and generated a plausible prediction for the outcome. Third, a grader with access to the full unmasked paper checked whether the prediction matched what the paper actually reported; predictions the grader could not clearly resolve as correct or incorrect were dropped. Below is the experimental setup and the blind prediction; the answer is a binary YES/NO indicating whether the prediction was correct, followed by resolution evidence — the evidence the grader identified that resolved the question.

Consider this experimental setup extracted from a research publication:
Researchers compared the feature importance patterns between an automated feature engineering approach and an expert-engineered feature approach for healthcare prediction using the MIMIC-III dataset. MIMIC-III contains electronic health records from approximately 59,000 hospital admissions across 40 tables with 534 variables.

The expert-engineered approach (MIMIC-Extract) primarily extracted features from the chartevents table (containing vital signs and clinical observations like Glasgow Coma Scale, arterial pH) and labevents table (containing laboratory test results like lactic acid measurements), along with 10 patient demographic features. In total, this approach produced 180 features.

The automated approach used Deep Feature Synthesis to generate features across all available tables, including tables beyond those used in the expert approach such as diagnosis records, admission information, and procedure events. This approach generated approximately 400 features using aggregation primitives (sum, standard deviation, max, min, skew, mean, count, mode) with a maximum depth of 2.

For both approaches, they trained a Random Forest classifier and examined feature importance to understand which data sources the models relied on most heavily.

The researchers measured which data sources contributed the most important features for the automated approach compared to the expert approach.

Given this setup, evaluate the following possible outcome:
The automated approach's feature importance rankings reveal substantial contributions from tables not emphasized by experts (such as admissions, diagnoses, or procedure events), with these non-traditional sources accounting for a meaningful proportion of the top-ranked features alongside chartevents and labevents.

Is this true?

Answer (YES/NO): NO